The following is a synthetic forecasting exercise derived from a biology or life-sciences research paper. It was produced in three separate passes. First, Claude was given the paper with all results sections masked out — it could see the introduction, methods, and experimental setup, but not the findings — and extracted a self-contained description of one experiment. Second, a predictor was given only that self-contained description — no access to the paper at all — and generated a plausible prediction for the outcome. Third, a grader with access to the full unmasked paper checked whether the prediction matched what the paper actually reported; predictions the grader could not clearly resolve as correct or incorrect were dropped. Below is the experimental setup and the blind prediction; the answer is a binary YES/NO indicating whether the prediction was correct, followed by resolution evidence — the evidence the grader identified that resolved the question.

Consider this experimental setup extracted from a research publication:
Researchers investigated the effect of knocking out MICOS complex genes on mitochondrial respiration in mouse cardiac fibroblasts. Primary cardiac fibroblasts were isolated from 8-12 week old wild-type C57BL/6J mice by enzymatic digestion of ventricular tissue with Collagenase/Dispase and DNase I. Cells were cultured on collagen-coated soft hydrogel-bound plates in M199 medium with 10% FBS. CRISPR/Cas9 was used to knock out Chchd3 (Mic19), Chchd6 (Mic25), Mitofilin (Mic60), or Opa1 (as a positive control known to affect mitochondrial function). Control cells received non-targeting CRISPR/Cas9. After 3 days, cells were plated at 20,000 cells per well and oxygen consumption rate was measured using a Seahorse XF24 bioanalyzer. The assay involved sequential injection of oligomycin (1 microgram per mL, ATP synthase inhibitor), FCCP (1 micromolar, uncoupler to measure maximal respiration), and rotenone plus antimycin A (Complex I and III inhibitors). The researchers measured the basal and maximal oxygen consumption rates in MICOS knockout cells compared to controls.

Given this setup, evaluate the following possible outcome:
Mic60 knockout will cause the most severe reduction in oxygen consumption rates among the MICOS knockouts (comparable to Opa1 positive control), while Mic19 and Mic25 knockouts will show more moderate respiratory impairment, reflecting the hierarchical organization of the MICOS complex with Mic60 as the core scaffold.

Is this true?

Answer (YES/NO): NO